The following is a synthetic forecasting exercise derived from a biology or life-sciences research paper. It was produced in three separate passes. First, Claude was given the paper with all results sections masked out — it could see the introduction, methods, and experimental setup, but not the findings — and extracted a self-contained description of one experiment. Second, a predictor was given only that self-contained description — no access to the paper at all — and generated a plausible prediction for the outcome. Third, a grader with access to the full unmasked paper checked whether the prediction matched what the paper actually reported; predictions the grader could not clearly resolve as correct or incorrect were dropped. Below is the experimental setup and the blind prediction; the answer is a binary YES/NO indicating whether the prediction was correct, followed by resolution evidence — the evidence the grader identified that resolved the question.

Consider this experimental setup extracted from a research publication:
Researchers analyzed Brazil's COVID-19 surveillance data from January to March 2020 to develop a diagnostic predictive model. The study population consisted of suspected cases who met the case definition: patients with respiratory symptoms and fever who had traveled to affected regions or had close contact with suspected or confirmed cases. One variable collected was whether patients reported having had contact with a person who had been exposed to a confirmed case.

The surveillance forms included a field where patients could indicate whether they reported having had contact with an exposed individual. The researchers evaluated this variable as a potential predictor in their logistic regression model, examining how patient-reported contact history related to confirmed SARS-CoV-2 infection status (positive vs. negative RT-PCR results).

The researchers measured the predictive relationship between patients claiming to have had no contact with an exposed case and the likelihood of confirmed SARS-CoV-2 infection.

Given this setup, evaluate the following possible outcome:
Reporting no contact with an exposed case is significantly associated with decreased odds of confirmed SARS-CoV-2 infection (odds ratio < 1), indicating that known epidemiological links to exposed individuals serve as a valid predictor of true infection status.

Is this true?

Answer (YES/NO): YES